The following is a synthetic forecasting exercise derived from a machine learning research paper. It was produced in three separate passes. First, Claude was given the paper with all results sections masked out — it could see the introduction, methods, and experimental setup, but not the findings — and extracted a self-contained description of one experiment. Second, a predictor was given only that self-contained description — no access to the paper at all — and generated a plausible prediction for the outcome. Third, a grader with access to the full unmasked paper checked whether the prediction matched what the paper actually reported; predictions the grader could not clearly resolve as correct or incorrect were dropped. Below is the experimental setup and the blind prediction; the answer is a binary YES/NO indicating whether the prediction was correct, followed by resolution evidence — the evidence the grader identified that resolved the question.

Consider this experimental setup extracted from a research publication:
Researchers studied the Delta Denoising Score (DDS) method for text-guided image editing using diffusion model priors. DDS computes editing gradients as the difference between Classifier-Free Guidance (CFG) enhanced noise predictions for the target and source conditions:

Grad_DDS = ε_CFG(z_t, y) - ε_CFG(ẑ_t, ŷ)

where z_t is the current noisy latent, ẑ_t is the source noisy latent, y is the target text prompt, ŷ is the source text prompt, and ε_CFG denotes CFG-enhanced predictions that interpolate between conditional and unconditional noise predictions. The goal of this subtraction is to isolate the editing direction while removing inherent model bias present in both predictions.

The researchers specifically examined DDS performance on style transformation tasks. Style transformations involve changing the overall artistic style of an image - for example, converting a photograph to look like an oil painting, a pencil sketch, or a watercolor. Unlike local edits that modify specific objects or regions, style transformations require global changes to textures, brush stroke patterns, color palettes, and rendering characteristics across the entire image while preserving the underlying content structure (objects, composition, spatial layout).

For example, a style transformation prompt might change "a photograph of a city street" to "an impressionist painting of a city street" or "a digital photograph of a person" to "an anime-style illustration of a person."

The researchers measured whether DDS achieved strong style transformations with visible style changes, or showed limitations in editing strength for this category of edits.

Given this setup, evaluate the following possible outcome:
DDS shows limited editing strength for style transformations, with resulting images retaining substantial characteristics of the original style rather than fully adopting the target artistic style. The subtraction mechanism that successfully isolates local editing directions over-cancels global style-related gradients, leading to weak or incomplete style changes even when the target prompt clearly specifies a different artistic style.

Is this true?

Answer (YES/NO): YES